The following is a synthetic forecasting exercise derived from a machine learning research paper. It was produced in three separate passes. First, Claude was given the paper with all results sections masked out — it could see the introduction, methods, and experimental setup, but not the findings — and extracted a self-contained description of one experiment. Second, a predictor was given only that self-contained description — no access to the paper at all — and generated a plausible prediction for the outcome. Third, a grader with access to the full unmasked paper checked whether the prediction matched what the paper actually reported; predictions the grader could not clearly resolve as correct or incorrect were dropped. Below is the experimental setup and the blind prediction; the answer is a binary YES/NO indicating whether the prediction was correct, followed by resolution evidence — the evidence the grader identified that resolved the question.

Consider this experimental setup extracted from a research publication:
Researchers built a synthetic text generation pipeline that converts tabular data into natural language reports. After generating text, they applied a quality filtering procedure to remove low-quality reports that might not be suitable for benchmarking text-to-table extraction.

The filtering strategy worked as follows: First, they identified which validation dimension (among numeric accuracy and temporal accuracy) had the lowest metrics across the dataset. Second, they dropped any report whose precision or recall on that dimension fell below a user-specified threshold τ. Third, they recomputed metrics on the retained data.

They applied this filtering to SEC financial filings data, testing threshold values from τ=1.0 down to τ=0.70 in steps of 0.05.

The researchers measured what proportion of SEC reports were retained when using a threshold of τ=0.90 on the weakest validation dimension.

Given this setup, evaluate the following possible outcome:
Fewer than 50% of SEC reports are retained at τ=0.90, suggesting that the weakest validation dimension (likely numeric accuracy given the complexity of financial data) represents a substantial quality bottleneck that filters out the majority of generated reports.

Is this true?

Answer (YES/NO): NO